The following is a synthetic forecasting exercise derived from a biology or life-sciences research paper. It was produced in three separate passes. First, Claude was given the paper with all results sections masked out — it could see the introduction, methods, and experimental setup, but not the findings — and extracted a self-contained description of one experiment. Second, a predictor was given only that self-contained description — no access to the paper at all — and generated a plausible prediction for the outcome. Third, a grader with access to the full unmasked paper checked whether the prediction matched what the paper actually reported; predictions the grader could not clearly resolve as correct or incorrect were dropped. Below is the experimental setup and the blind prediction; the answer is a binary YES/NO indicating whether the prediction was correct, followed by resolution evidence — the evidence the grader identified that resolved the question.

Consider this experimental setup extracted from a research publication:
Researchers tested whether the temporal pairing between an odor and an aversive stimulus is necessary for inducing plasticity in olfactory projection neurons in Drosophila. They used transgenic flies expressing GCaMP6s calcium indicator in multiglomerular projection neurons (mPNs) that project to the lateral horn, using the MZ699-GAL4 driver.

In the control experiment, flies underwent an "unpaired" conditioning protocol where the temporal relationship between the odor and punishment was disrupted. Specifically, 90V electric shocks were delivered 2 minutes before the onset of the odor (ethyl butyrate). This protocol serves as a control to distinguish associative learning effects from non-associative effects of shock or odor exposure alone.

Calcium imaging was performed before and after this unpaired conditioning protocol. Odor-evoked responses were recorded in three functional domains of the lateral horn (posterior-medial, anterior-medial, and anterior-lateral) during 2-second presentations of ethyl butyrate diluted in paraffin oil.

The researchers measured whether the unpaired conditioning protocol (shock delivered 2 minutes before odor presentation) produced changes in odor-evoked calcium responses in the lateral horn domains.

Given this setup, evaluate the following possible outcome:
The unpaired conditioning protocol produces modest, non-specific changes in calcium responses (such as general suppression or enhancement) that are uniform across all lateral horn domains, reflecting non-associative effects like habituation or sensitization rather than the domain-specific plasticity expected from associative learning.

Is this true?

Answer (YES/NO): NO